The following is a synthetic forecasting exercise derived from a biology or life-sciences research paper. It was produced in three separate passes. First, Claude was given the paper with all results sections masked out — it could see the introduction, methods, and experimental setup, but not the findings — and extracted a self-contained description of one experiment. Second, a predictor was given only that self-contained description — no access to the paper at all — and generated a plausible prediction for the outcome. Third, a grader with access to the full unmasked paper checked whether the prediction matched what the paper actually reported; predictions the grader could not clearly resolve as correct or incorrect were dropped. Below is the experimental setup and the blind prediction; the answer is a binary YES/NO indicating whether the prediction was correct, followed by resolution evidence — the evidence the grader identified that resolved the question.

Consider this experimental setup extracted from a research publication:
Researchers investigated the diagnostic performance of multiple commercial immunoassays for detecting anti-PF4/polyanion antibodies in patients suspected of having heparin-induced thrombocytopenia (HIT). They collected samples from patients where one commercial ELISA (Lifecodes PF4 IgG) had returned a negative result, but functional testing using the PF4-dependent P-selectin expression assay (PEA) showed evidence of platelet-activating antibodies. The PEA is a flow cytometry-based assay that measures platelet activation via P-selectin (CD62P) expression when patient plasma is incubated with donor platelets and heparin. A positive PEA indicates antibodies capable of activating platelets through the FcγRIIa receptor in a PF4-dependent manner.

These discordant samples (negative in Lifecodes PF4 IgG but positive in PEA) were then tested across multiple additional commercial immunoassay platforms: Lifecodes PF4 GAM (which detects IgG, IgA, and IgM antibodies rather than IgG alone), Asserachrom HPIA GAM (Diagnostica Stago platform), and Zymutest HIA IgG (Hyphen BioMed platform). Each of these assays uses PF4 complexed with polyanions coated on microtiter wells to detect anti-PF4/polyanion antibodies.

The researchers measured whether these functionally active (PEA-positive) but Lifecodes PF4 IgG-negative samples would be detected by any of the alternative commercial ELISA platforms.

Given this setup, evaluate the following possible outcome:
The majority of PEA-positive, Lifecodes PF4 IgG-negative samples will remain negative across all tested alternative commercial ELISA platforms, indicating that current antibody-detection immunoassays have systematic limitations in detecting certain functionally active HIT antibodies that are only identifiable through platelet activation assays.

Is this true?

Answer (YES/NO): NO